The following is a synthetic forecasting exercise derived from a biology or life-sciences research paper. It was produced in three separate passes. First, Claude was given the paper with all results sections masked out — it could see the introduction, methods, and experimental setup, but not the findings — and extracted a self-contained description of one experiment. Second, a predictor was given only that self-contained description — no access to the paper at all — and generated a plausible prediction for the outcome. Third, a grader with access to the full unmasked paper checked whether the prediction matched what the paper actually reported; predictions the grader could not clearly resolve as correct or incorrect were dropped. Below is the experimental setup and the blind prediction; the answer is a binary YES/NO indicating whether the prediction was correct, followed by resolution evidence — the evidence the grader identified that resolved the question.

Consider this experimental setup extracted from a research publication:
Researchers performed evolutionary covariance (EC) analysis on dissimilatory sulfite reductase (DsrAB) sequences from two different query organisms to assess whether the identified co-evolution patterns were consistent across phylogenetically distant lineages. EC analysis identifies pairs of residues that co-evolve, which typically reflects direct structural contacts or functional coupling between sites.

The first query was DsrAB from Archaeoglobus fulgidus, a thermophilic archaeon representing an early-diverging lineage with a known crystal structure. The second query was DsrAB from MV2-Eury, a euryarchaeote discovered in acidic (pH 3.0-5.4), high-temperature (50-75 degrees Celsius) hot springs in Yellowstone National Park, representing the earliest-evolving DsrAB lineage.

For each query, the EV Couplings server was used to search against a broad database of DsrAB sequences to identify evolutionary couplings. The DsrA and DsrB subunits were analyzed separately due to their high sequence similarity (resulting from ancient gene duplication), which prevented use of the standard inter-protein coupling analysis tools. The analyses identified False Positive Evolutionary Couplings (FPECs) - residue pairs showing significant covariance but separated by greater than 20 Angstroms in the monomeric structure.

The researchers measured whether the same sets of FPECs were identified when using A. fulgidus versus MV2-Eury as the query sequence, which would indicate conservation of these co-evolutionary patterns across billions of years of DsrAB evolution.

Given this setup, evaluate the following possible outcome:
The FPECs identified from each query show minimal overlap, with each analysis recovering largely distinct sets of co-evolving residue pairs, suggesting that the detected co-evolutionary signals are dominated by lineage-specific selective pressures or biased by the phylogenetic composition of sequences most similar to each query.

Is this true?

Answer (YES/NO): NO